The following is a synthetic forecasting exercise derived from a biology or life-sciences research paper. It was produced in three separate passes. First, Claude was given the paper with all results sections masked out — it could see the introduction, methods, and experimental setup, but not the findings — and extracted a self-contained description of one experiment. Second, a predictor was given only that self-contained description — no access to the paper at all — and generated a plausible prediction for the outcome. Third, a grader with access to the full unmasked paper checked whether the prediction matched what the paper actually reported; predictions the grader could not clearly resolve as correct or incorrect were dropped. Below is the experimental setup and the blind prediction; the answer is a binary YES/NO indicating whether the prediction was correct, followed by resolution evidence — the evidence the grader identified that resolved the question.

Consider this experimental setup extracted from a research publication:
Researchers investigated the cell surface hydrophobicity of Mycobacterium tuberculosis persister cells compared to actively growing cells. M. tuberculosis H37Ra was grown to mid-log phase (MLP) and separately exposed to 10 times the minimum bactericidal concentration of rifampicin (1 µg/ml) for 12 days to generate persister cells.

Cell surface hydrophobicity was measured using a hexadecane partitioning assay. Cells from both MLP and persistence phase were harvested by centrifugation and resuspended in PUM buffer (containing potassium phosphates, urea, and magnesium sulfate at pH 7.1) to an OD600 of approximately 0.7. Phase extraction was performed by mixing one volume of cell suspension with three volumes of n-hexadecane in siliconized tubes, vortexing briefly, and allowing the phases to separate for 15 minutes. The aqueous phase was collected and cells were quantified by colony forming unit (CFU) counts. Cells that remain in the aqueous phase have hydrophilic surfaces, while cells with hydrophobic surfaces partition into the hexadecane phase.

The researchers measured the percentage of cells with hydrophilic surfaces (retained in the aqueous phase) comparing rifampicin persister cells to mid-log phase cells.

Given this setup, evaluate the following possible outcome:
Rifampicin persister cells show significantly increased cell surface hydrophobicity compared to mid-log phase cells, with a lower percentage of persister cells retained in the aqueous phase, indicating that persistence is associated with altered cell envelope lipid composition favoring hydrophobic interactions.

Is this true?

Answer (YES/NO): NO